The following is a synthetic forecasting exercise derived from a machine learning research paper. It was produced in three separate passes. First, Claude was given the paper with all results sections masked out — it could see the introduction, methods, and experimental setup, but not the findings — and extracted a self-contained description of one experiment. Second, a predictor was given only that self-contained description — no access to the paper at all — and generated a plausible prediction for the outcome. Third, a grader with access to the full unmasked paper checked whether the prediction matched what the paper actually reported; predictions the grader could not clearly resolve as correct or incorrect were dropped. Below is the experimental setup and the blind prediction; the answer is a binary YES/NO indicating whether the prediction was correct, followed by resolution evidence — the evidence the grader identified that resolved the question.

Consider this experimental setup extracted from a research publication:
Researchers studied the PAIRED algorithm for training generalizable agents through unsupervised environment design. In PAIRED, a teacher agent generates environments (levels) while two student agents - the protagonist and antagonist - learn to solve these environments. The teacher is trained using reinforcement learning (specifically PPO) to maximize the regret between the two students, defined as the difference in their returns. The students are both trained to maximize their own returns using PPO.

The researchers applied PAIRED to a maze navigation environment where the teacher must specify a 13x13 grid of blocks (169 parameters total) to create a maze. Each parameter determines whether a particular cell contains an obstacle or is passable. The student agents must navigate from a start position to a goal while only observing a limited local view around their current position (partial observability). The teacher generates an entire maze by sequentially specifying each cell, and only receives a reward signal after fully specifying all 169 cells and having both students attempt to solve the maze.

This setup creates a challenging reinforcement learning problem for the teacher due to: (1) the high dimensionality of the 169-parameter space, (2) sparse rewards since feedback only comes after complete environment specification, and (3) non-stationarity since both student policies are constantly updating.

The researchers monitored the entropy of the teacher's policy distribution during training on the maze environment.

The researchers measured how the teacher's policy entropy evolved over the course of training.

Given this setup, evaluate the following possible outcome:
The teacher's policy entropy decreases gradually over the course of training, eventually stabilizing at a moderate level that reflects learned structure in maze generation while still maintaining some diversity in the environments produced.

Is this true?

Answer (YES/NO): NO